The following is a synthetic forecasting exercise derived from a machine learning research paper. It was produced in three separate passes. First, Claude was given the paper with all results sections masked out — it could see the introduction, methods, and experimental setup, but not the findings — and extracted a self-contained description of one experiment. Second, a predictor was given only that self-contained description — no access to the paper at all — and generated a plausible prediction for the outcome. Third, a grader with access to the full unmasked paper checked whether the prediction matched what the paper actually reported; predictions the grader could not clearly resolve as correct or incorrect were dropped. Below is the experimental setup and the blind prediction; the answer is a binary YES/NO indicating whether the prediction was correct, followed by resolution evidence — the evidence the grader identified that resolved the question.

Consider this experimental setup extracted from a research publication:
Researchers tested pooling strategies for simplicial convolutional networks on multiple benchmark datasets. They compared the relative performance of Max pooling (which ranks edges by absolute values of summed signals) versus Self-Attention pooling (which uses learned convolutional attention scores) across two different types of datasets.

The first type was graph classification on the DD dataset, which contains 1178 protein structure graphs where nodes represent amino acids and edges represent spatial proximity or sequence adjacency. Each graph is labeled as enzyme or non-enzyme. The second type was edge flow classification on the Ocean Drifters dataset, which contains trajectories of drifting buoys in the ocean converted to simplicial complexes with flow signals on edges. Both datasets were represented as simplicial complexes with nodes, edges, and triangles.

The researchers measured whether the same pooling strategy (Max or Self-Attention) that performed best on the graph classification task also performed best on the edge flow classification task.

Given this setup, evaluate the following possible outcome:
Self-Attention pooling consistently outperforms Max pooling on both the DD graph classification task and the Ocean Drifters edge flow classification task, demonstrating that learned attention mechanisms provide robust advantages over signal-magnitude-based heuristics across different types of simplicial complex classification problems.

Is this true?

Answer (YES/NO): NO